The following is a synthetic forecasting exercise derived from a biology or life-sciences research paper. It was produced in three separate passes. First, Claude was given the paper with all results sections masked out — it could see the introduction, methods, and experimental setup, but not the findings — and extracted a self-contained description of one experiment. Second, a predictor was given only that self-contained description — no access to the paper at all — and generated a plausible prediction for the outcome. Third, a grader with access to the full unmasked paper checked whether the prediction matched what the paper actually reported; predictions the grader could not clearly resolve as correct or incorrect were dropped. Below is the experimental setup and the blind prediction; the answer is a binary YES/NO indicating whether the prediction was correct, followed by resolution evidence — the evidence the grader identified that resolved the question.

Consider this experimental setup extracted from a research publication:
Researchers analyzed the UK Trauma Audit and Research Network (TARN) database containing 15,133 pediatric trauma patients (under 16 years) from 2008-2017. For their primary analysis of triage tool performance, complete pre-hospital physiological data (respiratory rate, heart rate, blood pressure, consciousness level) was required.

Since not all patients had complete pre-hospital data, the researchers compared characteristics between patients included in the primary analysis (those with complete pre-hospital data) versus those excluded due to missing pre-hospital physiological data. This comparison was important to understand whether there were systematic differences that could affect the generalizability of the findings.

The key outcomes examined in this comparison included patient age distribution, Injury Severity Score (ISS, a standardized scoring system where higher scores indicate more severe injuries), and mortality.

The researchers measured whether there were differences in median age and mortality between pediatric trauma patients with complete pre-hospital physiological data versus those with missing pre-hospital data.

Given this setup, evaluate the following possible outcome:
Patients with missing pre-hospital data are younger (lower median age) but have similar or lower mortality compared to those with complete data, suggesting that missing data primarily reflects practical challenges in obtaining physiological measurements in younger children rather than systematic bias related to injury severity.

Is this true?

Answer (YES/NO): NO